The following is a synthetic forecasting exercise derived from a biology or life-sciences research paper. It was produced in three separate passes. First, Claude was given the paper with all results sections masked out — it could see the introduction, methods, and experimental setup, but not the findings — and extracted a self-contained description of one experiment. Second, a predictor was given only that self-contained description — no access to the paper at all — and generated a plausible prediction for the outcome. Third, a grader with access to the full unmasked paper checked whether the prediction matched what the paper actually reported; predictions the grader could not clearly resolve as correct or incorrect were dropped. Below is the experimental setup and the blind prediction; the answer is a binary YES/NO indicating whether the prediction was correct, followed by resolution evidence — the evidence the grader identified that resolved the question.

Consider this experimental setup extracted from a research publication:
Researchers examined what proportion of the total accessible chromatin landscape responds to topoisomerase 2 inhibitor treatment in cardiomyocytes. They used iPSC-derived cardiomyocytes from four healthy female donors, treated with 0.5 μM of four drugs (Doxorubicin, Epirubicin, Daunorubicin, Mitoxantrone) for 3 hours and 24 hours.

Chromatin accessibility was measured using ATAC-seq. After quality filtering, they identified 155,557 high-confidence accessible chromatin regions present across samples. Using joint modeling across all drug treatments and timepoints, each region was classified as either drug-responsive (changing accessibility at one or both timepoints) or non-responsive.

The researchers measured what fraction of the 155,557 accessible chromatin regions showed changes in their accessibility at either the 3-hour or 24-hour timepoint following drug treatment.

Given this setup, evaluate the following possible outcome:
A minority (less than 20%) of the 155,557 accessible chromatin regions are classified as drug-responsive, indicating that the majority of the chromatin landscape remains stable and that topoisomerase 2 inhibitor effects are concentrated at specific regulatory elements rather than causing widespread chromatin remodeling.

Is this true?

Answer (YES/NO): NO